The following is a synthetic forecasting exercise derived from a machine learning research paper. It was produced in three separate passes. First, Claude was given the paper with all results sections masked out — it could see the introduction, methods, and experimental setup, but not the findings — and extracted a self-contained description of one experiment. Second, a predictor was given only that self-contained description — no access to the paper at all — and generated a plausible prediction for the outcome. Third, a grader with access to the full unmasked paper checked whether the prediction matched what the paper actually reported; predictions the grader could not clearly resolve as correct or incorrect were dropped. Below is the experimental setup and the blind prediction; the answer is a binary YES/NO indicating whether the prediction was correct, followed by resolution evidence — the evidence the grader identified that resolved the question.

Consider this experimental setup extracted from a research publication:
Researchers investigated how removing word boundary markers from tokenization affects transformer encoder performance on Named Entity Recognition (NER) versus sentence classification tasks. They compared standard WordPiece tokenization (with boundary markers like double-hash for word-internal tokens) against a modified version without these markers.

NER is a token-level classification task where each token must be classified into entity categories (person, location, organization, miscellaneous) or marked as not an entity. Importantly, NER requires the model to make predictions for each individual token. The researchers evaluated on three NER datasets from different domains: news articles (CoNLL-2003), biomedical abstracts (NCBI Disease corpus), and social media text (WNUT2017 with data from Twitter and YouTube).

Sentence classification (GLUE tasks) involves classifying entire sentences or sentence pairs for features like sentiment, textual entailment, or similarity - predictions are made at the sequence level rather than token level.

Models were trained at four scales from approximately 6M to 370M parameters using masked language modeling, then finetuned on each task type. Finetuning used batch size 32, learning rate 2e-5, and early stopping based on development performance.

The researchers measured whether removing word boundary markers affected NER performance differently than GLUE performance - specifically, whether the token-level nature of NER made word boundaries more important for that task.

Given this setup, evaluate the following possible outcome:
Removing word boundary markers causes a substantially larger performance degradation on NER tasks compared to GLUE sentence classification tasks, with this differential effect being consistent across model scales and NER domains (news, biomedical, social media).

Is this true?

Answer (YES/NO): NO